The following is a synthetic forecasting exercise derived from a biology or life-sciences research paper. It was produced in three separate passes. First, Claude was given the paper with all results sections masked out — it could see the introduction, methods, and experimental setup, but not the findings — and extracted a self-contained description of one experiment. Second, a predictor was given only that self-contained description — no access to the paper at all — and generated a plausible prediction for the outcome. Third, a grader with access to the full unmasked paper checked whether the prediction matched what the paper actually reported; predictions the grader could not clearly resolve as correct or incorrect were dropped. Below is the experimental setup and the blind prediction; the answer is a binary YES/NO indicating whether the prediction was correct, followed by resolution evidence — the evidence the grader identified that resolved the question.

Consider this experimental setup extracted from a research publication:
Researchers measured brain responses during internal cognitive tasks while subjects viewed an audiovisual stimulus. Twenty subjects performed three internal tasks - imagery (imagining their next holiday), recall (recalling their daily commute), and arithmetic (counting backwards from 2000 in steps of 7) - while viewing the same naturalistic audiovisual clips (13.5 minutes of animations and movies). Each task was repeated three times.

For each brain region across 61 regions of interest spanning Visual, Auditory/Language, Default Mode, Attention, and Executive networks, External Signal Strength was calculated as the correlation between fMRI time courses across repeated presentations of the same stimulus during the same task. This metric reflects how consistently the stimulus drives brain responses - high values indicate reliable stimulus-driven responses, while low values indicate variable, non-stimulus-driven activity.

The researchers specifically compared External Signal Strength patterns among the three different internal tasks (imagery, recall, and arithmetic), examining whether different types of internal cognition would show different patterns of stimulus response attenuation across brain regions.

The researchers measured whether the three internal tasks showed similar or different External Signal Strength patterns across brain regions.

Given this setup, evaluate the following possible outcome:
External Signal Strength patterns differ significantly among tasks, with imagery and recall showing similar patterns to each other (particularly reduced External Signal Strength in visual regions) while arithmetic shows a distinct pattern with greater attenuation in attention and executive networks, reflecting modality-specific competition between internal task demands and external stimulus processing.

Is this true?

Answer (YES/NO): NO